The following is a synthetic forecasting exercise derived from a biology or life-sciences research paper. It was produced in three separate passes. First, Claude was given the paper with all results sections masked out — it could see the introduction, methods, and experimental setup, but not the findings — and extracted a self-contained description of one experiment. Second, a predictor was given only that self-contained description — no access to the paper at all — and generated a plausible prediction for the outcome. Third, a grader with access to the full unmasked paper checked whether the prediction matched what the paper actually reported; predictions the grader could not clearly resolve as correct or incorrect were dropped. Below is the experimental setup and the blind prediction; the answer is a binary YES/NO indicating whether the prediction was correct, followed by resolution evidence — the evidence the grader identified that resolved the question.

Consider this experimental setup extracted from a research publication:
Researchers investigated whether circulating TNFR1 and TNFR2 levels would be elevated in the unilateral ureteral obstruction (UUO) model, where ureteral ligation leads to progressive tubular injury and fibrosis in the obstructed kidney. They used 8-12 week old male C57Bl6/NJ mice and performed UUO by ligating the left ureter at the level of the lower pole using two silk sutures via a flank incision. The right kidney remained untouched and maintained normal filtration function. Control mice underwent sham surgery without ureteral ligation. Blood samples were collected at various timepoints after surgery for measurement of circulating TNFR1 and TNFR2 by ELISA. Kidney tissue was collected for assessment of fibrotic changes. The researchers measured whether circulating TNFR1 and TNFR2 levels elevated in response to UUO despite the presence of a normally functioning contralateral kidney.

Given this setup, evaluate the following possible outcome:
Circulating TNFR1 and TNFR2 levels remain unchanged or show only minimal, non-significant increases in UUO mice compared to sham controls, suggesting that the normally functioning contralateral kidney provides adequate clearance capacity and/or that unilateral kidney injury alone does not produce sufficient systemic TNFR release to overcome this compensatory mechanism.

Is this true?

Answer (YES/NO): NO